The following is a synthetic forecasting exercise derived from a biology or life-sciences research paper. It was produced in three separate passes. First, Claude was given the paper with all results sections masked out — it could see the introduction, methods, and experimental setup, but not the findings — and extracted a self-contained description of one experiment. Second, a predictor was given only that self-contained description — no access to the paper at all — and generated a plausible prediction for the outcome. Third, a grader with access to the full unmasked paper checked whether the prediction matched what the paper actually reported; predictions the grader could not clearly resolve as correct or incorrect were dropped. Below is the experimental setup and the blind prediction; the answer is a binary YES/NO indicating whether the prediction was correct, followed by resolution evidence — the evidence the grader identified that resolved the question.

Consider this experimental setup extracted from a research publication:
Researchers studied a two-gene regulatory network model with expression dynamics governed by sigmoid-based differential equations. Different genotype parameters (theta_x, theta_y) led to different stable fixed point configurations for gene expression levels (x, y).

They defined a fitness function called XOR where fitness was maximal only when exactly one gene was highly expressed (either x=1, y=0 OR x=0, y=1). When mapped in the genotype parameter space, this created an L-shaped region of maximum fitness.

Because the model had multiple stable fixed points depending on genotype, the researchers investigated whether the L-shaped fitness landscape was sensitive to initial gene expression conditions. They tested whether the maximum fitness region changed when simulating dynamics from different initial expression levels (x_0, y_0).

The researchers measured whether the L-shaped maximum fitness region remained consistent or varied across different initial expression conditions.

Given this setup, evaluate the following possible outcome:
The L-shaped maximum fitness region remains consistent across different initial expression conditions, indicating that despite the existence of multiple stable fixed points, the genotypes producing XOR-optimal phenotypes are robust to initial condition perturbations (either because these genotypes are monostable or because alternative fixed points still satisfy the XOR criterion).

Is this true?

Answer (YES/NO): YES